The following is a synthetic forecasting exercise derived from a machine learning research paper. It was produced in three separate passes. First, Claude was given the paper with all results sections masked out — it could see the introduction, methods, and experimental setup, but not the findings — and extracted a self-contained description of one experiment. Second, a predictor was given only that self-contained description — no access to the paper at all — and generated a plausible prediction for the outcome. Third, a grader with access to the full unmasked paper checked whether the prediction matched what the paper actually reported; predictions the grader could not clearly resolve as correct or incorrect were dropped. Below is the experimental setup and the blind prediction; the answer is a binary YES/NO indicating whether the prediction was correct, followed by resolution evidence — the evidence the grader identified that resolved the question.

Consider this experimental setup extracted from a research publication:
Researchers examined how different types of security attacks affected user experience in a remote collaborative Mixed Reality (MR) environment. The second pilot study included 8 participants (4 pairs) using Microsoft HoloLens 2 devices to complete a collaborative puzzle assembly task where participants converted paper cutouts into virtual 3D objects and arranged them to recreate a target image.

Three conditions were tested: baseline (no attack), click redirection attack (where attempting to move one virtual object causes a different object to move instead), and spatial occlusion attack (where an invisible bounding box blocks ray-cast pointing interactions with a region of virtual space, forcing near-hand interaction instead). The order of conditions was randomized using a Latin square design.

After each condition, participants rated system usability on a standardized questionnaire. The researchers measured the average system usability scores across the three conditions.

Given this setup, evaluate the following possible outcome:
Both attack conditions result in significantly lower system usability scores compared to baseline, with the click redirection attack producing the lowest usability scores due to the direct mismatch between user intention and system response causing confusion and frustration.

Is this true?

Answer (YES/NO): NO